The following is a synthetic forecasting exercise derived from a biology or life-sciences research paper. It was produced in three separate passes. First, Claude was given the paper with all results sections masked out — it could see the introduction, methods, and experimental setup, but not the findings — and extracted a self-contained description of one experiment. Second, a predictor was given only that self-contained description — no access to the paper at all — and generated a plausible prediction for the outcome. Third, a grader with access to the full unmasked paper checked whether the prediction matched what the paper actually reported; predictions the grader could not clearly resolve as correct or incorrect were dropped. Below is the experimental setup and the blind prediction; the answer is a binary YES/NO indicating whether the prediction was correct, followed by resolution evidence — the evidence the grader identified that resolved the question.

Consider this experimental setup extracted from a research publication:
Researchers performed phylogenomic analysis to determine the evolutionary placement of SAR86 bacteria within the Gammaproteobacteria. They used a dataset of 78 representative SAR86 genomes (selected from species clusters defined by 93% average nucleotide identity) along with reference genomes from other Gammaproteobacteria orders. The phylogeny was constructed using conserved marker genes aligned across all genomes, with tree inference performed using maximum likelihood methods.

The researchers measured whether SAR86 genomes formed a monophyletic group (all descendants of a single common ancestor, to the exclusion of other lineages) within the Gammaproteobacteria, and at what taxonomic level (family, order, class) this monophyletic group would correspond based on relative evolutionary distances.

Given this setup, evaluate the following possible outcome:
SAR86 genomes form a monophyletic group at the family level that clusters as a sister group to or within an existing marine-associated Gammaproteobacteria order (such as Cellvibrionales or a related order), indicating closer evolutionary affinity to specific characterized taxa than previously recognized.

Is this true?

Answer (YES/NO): NO